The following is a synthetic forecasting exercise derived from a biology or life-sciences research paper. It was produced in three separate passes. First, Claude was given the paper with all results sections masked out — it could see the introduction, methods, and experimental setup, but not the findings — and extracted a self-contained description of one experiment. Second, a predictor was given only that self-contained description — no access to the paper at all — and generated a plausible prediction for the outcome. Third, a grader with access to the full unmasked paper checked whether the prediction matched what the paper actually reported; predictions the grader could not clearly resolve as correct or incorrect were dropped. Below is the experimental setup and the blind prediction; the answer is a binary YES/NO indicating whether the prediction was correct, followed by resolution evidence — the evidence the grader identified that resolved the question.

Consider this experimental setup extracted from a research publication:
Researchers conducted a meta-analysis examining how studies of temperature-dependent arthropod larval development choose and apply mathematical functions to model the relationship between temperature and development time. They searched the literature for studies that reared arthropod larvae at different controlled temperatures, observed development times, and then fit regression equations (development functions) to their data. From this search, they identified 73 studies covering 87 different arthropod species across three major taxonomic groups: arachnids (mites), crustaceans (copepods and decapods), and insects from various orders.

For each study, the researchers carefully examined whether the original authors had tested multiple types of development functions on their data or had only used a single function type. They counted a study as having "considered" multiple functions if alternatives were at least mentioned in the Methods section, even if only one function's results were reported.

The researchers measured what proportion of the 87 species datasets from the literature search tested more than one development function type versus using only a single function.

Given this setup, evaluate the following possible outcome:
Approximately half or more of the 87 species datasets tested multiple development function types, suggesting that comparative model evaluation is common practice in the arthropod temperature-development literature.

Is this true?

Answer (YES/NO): NO